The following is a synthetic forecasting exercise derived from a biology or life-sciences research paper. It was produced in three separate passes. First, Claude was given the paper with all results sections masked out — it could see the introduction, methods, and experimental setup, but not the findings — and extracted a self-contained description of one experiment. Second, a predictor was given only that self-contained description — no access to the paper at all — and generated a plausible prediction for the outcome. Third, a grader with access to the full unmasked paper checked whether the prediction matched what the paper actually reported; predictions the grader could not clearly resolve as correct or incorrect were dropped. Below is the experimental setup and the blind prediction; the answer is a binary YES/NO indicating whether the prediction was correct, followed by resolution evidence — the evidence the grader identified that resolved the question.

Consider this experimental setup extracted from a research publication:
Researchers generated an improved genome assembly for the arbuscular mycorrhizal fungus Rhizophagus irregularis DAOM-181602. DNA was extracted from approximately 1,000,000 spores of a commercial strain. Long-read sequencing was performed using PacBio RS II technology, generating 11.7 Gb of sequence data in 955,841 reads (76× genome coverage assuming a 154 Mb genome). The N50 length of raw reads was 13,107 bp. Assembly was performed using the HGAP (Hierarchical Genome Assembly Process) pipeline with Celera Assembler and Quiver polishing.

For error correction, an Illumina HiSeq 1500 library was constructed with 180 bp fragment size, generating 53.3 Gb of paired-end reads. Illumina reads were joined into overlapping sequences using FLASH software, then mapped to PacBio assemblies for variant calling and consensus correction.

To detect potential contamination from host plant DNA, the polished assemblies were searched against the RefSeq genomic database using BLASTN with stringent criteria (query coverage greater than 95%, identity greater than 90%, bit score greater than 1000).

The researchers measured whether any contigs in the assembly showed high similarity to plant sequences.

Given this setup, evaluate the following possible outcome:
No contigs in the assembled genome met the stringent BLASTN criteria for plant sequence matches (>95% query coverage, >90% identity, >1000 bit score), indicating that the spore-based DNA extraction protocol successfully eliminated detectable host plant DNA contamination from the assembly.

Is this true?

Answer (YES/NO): NO